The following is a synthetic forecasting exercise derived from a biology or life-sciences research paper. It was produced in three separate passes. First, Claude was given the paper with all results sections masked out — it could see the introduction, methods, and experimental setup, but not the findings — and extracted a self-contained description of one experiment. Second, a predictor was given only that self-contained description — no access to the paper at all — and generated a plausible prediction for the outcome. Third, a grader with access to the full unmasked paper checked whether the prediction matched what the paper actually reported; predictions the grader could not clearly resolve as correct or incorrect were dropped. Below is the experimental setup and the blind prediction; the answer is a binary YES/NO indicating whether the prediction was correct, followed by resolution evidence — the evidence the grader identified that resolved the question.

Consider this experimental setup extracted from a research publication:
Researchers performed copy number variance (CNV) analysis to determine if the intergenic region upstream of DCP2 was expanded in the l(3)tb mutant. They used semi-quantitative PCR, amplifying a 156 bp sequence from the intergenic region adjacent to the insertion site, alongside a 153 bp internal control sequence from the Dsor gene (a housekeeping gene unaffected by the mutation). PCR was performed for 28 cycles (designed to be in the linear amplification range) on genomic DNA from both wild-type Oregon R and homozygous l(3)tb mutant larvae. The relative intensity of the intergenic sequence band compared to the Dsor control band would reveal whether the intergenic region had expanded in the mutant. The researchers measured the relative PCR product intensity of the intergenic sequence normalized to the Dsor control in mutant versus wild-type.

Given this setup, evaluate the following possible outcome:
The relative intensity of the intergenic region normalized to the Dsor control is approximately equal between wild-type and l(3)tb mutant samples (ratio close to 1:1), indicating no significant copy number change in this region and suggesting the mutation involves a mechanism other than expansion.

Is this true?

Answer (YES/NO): NO